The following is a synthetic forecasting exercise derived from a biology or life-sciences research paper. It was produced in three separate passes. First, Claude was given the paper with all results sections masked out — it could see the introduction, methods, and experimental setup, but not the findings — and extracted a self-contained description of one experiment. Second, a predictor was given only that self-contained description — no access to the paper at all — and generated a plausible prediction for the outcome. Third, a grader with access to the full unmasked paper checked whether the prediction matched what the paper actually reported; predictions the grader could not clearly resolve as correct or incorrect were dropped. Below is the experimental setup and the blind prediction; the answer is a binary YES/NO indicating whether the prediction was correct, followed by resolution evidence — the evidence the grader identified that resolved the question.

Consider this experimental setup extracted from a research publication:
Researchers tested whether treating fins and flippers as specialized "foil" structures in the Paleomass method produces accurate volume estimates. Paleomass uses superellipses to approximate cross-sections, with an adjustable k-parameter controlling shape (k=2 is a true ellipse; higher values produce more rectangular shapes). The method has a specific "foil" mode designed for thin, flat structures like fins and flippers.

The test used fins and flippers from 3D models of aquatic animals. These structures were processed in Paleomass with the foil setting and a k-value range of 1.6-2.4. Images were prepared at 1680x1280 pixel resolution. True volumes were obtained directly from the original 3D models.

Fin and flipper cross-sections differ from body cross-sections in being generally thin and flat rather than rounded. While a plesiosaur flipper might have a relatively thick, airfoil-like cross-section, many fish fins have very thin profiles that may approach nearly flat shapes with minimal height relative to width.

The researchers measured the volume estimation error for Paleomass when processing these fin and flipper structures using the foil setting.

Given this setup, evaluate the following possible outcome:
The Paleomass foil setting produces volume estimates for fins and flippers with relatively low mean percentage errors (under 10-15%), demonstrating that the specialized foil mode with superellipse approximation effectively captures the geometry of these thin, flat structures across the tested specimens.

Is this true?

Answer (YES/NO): NO